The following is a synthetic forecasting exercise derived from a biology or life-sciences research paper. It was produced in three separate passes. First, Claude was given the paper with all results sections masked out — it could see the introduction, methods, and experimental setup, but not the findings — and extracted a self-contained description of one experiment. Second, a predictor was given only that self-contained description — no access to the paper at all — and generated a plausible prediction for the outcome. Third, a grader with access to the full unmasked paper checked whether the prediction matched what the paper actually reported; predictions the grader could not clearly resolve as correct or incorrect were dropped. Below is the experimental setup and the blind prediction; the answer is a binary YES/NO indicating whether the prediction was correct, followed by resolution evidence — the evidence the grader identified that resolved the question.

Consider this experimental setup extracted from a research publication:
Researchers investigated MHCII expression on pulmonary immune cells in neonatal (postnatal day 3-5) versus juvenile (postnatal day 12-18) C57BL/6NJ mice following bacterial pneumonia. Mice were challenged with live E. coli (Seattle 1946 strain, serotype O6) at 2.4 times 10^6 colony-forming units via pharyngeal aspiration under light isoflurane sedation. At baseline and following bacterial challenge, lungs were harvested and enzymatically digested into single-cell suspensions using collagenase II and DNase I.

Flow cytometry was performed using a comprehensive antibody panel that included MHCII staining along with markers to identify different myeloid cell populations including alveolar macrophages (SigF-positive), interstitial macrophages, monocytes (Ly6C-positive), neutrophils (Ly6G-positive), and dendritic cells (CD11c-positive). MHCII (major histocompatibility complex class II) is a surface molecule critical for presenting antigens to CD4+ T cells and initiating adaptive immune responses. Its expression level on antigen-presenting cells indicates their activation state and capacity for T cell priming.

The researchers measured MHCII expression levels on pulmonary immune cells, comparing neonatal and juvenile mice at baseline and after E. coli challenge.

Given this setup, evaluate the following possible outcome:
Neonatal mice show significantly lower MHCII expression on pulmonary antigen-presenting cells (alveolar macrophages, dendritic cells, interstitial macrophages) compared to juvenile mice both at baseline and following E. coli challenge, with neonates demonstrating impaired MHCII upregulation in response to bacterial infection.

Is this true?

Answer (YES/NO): YES